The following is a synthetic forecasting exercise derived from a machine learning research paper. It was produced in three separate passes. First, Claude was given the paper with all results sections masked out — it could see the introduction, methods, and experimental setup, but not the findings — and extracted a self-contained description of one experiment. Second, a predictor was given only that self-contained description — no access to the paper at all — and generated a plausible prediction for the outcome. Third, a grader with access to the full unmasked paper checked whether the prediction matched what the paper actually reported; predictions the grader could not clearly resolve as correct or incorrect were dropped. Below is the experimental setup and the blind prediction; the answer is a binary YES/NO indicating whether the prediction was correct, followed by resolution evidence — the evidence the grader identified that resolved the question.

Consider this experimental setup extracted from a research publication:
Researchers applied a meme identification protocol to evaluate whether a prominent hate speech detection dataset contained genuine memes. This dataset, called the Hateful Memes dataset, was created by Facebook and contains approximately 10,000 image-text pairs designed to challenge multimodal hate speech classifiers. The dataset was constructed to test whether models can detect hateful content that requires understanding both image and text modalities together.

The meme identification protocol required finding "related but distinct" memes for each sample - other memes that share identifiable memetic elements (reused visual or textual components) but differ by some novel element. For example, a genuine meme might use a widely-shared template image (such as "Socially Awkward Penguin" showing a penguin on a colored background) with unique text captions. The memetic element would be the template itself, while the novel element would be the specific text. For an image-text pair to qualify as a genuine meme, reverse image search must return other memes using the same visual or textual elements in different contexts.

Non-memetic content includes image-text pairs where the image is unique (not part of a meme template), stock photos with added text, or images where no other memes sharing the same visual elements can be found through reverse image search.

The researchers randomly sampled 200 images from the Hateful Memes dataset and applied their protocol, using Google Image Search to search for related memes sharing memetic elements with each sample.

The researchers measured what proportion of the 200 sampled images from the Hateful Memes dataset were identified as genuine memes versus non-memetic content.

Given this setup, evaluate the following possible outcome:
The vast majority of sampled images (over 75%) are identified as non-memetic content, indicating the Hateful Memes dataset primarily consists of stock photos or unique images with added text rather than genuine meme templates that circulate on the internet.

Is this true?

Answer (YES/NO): YES